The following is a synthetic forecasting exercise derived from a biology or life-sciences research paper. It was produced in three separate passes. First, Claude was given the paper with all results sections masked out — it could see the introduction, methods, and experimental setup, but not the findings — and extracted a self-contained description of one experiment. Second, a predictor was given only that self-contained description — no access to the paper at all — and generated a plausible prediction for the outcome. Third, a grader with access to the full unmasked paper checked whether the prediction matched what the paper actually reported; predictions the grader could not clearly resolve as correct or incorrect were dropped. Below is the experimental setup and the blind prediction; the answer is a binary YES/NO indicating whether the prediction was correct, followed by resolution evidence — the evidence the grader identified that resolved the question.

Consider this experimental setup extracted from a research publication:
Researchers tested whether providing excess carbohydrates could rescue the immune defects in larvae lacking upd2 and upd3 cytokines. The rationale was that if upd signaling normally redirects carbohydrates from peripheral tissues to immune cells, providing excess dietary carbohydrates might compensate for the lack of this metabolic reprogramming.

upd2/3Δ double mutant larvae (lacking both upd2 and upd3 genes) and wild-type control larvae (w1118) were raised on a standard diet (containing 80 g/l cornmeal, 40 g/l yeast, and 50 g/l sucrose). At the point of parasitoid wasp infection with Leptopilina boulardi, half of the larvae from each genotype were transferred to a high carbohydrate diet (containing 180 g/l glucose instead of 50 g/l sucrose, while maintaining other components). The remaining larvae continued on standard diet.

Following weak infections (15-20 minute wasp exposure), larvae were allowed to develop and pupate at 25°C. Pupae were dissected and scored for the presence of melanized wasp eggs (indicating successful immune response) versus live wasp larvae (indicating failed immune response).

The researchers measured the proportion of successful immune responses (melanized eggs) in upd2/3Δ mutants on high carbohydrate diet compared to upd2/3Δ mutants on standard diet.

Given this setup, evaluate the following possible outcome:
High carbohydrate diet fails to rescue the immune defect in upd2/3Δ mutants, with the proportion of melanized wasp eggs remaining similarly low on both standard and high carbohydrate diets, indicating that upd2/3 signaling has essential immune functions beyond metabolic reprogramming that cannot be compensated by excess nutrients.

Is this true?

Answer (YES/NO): NO